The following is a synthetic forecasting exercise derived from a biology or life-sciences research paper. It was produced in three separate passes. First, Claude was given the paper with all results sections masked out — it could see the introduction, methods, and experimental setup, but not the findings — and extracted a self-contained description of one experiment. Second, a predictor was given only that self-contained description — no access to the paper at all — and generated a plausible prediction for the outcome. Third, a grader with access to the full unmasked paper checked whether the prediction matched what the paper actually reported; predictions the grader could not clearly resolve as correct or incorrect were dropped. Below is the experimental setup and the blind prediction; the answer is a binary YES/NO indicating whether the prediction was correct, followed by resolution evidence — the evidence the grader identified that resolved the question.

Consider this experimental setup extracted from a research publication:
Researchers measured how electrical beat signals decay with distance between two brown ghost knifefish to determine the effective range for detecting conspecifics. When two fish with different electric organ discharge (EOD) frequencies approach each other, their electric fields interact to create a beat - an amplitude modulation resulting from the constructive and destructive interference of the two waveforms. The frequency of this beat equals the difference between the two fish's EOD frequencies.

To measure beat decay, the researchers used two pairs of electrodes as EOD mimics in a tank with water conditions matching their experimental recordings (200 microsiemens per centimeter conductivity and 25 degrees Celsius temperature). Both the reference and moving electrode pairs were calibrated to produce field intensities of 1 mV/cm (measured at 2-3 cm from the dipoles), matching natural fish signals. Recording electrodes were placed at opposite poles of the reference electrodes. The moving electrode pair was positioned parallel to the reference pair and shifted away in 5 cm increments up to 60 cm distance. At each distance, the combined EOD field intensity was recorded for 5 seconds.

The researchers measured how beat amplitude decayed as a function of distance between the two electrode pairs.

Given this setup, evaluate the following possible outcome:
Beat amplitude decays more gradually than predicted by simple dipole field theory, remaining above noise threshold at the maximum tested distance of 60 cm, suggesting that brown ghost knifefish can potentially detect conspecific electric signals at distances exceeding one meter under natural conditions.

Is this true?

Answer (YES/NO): NO